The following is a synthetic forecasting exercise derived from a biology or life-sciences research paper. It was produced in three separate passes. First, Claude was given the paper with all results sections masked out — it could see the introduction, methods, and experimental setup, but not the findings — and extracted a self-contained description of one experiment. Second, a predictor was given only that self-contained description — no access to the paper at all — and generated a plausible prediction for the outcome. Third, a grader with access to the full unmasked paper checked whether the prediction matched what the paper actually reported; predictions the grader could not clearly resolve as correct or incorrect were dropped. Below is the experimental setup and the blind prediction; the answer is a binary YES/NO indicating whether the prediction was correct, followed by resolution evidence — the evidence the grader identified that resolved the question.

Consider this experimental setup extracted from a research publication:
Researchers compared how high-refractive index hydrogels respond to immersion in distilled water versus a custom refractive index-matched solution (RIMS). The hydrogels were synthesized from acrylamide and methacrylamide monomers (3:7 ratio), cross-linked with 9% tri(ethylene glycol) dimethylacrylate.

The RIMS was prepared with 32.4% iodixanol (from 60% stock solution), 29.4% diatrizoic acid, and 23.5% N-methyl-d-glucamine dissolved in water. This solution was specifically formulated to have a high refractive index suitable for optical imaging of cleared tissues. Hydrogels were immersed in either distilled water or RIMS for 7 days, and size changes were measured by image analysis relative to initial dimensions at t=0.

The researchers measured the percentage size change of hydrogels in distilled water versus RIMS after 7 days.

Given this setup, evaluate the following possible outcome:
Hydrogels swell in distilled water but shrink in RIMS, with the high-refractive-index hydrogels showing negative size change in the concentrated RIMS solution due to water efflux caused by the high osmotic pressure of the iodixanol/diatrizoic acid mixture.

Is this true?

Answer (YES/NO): NO